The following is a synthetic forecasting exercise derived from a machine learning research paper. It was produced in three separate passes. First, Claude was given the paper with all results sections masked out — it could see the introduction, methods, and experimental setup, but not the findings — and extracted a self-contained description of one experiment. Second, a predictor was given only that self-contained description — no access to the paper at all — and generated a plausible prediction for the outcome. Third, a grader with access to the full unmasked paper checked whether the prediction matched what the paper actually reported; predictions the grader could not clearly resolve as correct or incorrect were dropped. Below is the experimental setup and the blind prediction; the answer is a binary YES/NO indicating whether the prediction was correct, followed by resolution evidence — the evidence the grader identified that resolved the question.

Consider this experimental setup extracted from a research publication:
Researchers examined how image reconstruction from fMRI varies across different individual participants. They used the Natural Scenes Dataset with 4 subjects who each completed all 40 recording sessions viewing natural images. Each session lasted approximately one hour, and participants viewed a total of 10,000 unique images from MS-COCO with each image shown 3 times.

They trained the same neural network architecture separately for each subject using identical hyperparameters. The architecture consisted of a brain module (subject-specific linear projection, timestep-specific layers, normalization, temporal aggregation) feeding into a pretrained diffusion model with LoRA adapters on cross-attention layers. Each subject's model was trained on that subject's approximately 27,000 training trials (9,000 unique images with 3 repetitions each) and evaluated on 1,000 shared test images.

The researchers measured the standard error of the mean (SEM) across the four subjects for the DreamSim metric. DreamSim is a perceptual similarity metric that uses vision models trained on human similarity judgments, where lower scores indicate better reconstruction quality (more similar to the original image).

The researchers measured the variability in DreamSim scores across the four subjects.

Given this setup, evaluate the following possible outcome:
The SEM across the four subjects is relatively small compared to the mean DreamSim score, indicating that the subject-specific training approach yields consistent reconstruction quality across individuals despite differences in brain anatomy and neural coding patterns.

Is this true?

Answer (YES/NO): YES